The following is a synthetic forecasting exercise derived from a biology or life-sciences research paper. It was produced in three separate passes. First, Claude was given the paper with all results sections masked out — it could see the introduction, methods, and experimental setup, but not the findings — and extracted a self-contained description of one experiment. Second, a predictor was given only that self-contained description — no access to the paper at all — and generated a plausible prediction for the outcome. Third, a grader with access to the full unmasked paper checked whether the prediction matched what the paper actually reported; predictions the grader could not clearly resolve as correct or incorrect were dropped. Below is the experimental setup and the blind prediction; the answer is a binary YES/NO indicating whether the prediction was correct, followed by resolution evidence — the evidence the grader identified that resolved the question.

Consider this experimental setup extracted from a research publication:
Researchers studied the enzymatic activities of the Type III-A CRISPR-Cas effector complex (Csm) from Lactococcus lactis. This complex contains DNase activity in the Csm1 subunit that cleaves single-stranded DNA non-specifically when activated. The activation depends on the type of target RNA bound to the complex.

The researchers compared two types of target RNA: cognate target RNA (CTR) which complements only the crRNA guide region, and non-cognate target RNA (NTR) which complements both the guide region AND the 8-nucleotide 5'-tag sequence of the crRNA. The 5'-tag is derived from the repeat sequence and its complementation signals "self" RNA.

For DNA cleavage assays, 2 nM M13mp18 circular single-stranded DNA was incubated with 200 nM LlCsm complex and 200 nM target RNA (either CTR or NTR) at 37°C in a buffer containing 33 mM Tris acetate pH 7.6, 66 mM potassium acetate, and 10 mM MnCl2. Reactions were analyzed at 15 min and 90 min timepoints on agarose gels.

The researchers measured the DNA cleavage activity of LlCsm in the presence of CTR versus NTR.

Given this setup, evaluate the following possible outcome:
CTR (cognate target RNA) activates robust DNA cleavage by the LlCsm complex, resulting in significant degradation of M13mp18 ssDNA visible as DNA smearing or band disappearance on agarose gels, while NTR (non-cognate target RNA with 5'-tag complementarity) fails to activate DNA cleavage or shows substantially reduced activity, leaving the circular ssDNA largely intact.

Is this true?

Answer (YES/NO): YES